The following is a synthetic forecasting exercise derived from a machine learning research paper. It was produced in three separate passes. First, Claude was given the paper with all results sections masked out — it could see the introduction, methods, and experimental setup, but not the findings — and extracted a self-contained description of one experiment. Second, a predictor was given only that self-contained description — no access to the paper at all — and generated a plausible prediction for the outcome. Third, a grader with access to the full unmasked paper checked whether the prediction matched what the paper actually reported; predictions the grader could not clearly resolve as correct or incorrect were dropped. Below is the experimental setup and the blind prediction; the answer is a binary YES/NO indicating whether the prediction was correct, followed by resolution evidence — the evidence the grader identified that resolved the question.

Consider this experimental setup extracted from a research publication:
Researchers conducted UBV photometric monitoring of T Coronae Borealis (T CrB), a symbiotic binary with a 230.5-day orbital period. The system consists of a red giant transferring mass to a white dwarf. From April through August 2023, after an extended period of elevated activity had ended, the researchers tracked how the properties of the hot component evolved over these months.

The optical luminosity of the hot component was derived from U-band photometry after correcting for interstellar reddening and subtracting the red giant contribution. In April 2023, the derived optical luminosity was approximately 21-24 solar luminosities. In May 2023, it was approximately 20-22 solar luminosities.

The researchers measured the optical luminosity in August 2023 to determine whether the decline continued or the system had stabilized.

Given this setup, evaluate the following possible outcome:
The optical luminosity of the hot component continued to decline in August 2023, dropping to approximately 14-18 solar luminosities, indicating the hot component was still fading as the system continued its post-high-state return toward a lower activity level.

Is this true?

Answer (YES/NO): NO